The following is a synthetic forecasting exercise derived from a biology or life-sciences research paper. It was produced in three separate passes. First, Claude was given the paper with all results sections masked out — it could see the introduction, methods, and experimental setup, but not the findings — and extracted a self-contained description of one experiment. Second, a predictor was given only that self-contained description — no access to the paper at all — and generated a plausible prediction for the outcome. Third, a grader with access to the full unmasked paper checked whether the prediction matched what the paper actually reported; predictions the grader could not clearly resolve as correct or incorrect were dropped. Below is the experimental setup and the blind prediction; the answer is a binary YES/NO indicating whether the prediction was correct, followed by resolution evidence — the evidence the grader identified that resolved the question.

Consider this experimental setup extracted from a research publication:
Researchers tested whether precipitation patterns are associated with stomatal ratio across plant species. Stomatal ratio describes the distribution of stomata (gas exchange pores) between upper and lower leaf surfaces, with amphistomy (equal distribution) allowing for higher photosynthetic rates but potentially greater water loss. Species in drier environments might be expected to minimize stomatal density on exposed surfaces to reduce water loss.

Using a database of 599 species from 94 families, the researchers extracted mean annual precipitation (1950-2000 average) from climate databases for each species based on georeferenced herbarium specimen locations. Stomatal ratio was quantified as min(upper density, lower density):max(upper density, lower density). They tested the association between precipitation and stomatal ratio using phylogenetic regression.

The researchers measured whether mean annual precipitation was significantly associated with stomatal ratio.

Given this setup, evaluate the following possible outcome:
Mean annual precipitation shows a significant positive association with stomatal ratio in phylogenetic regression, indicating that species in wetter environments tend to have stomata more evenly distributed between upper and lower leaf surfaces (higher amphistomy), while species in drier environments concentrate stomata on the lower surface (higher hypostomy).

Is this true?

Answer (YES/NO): NO